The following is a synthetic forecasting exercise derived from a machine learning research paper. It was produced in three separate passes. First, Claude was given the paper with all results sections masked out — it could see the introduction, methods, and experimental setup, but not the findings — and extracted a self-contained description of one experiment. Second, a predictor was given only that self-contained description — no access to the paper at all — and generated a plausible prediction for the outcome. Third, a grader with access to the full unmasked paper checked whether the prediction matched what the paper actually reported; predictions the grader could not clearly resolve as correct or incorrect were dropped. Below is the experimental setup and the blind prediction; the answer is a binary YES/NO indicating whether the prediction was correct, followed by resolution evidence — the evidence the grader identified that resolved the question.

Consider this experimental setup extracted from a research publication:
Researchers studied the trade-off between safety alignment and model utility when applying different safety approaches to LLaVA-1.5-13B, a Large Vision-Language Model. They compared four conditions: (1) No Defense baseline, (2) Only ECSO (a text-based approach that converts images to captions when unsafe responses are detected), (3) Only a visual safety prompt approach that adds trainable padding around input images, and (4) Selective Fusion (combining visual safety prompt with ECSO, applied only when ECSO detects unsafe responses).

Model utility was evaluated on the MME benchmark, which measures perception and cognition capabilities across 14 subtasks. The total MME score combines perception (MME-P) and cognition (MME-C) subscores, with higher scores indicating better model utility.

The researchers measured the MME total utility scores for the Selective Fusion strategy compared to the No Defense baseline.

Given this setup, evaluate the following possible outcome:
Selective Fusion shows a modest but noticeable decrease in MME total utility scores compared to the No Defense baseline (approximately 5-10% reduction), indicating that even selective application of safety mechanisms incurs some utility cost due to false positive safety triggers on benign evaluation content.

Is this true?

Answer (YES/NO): NO